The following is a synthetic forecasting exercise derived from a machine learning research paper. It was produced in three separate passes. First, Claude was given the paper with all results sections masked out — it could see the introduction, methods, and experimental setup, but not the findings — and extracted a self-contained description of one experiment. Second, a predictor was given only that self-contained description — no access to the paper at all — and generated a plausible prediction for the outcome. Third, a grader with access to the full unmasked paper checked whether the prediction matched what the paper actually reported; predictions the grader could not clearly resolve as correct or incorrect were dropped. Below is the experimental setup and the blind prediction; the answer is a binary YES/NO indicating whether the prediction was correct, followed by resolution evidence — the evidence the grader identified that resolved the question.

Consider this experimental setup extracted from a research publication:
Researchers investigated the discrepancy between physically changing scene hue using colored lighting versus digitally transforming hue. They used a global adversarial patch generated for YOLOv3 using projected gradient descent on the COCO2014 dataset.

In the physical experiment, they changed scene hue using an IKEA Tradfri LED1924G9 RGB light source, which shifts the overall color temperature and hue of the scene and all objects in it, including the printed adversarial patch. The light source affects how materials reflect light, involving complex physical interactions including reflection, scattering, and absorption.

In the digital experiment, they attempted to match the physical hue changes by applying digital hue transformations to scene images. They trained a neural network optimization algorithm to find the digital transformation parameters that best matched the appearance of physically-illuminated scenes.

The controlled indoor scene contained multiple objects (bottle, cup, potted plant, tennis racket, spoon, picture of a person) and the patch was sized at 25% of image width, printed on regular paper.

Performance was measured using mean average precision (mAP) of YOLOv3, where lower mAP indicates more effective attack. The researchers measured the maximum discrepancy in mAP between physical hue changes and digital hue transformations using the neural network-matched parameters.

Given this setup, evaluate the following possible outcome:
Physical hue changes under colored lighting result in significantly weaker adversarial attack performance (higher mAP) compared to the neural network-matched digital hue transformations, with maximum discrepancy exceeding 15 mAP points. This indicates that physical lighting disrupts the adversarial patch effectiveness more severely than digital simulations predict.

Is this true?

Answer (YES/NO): YES